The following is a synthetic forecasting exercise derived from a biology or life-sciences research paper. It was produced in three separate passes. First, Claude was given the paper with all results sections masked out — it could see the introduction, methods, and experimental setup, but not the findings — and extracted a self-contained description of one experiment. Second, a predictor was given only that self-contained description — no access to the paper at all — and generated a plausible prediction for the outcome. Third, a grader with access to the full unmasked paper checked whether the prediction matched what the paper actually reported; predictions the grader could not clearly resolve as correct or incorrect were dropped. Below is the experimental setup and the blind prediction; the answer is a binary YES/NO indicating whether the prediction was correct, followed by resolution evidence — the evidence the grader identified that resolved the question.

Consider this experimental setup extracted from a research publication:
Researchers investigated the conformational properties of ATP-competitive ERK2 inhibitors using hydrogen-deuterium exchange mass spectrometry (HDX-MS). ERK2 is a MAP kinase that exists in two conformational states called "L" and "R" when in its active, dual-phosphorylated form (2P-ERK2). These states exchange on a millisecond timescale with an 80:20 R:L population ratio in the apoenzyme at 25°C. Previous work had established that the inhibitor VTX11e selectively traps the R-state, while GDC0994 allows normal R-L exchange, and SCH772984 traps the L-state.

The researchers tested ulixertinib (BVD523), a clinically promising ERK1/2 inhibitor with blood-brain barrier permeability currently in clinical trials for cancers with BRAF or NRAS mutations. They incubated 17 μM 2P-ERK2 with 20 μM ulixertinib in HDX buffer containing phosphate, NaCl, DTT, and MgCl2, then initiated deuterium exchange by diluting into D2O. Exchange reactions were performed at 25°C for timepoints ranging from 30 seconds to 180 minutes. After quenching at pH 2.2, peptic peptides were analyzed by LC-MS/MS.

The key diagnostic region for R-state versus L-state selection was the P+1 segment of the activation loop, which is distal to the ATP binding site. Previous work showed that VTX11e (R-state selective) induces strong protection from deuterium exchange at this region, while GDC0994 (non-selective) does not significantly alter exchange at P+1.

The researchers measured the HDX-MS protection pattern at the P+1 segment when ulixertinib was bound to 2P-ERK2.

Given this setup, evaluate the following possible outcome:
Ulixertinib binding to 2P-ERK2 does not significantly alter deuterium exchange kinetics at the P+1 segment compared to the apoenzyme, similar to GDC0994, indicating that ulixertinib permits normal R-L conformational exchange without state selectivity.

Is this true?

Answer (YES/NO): NO